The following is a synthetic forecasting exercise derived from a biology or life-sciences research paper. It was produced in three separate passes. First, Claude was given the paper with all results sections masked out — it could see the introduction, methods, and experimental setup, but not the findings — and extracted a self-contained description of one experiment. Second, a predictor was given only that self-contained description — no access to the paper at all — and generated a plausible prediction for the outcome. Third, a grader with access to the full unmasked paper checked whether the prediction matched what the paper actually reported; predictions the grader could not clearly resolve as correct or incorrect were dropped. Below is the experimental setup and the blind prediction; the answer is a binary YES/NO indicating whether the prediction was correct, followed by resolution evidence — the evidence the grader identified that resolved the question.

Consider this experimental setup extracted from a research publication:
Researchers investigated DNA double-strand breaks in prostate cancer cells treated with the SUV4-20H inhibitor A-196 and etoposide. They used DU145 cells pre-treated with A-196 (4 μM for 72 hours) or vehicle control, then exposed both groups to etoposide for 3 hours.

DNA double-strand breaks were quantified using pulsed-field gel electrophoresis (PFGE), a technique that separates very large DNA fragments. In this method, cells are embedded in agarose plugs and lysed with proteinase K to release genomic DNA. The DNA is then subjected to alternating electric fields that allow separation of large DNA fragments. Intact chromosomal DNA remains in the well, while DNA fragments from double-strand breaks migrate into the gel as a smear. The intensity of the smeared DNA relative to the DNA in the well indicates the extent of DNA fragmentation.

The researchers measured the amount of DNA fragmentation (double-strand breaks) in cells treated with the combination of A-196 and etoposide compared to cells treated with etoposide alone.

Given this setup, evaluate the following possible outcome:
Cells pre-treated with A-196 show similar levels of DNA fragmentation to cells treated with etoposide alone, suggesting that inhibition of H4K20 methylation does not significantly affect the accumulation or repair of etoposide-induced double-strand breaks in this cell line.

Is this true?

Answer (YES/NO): NO